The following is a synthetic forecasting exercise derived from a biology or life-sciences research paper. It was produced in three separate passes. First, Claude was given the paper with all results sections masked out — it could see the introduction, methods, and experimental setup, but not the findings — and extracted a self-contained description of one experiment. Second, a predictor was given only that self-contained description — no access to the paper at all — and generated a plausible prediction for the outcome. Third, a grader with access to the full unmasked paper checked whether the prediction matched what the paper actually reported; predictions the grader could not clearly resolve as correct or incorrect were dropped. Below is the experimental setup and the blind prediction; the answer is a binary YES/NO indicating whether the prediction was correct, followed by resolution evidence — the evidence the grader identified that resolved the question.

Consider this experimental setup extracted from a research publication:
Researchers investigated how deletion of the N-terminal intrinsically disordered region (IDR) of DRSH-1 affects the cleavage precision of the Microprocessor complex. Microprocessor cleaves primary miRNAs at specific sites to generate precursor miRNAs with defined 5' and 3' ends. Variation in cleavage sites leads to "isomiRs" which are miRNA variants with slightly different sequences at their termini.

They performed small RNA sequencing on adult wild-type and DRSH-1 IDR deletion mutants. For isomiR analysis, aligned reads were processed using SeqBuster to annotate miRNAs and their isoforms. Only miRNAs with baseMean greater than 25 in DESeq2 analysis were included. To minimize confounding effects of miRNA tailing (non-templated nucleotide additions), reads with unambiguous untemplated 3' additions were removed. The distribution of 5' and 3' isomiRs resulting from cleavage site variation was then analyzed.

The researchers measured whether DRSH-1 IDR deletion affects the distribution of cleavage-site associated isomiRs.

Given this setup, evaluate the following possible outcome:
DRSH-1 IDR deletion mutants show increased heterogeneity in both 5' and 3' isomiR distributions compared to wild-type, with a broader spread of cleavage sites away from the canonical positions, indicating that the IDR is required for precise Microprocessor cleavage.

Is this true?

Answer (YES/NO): NO